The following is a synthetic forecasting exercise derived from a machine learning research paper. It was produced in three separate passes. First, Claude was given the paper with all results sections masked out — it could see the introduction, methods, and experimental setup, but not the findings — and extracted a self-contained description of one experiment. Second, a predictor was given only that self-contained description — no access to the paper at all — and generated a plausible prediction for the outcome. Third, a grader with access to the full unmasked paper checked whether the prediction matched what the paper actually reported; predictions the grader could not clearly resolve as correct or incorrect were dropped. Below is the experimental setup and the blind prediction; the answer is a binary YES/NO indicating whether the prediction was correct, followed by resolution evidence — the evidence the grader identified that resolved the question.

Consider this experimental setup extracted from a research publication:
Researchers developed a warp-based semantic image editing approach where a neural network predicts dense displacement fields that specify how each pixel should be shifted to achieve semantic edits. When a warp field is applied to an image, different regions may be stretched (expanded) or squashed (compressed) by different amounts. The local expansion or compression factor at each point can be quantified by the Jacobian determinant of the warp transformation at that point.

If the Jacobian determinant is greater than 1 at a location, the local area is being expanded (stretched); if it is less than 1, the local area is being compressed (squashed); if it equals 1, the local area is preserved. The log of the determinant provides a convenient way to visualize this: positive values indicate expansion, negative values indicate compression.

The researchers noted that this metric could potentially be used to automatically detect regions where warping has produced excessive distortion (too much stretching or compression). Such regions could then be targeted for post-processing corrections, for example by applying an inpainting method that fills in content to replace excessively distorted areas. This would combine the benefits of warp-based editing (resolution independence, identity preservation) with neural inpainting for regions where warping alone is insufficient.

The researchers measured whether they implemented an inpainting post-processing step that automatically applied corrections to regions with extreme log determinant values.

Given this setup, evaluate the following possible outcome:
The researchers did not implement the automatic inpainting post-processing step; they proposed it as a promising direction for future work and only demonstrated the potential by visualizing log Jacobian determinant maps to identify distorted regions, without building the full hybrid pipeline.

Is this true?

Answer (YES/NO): YES